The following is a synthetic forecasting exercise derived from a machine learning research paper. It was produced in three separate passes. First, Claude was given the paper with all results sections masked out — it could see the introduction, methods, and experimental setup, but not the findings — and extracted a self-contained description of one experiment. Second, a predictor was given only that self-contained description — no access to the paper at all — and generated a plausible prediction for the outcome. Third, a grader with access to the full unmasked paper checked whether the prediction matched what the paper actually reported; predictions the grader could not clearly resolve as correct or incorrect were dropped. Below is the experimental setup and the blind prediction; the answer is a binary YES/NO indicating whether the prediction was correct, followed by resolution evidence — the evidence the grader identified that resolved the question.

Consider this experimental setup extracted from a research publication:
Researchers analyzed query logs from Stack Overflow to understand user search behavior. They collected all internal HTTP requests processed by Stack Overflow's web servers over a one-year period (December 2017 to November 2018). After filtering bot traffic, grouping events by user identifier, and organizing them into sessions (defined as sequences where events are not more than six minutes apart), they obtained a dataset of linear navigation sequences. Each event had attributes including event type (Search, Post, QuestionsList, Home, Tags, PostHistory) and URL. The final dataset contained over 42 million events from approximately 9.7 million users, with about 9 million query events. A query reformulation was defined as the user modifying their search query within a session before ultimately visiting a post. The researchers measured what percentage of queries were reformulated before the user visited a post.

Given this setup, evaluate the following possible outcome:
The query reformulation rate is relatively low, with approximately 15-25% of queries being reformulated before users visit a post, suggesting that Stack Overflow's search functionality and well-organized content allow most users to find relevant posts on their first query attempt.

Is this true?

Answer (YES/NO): YES